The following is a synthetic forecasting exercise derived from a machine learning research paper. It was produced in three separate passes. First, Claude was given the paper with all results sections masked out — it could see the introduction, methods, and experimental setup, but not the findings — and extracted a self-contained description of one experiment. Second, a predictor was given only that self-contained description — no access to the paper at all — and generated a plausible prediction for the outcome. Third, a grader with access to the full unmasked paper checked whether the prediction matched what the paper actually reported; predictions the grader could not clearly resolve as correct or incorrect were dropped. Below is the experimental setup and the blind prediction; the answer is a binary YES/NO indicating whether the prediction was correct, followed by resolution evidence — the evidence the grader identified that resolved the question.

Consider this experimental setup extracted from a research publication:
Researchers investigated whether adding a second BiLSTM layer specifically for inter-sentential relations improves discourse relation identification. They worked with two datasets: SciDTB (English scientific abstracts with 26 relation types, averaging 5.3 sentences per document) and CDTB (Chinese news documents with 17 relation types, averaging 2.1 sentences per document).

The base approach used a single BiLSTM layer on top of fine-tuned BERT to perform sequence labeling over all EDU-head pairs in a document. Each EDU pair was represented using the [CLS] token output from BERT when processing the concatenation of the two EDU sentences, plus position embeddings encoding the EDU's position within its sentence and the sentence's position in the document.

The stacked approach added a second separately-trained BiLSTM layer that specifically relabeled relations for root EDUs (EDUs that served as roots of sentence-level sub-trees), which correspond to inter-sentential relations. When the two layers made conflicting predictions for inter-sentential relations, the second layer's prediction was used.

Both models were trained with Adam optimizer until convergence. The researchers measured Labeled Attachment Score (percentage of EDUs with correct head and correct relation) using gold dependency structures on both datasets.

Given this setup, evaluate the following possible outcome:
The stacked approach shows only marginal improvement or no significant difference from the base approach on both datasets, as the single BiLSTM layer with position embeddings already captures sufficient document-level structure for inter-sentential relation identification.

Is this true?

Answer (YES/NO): NO